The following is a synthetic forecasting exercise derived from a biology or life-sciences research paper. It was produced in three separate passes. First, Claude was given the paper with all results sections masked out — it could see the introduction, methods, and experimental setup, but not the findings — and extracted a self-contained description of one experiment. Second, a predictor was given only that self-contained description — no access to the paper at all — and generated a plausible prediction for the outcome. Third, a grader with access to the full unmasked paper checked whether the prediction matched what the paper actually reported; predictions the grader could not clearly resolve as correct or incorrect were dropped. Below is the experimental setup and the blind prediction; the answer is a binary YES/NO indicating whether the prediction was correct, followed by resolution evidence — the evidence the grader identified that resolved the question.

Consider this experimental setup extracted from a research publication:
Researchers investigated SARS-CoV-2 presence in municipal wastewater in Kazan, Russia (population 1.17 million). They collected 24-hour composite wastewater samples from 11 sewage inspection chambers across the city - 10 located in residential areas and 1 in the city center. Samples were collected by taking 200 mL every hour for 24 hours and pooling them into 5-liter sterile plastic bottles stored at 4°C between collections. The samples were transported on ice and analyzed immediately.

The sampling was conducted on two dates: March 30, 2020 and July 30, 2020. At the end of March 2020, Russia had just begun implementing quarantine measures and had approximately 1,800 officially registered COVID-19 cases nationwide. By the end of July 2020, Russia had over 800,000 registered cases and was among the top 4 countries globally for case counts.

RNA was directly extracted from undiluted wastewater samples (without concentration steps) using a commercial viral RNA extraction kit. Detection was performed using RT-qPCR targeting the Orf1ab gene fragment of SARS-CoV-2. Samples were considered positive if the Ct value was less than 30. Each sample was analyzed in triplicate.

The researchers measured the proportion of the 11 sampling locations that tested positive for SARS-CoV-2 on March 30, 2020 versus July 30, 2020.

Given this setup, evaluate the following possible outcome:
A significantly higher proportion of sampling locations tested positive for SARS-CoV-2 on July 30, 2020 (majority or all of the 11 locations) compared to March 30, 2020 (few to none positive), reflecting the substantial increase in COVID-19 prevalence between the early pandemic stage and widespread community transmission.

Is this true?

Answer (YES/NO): NO